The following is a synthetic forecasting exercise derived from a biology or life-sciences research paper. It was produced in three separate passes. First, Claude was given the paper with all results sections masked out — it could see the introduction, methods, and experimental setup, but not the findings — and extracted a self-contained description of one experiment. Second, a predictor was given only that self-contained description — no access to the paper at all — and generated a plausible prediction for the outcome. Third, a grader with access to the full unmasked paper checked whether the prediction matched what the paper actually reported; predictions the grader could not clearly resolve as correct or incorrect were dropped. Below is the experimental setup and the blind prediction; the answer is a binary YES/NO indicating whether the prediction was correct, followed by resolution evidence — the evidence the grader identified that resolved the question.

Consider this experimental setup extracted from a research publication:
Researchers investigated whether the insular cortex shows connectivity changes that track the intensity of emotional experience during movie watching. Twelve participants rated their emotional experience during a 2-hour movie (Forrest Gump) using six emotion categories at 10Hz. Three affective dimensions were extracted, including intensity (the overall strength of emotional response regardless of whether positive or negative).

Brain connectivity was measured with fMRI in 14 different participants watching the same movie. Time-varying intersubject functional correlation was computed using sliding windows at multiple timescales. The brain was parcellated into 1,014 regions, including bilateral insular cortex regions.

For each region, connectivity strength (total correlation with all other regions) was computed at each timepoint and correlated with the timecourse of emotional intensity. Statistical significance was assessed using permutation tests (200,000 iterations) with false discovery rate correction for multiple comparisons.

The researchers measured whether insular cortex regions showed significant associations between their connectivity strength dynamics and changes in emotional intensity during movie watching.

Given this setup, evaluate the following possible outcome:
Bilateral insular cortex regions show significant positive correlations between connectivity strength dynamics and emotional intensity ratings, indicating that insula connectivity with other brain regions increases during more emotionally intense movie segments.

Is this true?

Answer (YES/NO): NO